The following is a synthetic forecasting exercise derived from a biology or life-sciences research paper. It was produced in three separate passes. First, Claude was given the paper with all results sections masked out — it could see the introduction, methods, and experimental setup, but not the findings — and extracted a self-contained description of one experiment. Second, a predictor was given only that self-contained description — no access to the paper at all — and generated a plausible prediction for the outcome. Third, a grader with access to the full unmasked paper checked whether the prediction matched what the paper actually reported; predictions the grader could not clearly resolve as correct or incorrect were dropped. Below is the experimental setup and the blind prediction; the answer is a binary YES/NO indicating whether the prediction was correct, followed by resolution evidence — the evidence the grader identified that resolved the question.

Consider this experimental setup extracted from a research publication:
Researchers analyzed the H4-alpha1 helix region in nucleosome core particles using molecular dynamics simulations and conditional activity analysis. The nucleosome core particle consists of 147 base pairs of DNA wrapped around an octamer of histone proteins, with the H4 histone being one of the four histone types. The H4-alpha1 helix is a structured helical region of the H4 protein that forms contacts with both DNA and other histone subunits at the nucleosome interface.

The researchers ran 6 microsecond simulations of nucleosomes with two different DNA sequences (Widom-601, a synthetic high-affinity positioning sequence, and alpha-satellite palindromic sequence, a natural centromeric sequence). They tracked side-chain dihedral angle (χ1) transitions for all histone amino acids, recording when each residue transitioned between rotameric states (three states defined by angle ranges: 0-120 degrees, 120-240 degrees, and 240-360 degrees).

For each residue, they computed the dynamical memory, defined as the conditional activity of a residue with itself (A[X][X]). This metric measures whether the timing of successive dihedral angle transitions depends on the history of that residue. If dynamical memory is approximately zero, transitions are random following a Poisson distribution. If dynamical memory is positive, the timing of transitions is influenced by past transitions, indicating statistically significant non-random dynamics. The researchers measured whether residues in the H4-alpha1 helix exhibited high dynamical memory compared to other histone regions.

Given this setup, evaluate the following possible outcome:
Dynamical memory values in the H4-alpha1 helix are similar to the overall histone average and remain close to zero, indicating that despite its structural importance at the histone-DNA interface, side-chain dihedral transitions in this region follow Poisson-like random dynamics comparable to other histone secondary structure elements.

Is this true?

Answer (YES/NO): NO